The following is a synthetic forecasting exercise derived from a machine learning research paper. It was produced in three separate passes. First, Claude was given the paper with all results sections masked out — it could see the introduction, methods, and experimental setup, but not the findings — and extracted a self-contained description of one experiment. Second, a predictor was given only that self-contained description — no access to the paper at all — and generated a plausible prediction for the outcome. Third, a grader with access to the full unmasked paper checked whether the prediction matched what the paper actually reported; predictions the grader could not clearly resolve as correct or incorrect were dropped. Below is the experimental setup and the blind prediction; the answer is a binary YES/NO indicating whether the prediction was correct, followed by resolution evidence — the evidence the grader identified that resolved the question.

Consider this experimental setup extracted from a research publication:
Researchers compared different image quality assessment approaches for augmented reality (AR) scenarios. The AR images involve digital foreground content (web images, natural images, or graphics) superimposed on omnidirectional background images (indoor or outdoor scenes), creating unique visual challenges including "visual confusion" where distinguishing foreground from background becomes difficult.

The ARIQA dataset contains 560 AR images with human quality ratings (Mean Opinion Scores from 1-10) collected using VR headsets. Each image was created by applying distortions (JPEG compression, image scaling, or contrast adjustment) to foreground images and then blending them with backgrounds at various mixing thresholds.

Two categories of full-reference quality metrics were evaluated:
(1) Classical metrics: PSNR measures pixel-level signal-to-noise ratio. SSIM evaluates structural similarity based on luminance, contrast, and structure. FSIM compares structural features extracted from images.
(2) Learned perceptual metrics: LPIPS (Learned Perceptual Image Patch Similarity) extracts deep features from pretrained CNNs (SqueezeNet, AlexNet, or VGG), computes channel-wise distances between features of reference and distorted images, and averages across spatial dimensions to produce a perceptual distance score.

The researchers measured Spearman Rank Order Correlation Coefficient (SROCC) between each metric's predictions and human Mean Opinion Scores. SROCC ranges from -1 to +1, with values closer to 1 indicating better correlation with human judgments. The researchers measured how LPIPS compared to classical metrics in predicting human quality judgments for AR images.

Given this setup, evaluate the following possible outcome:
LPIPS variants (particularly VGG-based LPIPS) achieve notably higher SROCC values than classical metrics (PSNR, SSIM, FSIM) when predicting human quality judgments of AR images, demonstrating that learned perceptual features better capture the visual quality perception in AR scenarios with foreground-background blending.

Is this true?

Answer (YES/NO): NO